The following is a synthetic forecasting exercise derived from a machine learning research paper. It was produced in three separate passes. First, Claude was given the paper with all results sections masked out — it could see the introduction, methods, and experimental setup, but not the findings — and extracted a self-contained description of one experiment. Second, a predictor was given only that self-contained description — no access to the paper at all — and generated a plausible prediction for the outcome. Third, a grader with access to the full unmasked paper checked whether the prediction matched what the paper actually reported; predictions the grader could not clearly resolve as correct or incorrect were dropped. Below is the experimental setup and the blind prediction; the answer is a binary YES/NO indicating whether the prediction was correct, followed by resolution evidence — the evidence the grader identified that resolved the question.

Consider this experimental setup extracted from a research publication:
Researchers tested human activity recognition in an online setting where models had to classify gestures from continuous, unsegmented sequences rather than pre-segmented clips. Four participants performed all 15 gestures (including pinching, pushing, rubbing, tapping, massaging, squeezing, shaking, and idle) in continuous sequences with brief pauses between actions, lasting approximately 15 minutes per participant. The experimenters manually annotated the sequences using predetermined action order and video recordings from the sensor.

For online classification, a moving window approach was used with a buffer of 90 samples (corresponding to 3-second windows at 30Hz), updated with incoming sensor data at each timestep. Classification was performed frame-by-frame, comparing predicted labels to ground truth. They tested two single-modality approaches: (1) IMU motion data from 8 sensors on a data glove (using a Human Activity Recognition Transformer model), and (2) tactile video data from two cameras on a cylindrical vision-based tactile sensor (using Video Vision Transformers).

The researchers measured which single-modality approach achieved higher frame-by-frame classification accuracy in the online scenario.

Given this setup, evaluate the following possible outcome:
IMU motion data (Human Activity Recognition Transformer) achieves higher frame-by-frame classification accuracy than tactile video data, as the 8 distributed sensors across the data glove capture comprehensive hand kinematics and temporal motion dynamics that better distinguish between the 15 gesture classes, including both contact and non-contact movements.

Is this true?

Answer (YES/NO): YES